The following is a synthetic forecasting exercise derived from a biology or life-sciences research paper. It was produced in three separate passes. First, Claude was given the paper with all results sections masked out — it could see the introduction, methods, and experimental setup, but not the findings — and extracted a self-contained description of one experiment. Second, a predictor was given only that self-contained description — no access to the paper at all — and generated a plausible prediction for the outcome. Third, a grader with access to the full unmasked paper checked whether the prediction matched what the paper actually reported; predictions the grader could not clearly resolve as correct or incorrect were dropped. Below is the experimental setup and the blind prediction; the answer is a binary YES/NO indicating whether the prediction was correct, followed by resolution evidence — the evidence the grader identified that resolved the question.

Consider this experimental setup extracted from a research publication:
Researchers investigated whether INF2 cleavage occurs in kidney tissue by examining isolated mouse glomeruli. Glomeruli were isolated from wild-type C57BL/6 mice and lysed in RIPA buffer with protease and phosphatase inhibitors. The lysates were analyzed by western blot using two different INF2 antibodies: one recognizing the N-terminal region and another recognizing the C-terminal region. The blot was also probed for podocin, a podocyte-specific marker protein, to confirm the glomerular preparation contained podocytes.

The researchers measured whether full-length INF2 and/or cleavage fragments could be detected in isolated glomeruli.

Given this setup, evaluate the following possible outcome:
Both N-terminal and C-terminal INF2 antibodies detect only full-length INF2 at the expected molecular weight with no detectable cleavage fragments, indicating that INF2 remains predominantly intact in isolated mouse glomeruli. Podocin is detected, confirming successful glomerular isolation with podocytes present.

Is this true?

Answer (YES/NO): NO